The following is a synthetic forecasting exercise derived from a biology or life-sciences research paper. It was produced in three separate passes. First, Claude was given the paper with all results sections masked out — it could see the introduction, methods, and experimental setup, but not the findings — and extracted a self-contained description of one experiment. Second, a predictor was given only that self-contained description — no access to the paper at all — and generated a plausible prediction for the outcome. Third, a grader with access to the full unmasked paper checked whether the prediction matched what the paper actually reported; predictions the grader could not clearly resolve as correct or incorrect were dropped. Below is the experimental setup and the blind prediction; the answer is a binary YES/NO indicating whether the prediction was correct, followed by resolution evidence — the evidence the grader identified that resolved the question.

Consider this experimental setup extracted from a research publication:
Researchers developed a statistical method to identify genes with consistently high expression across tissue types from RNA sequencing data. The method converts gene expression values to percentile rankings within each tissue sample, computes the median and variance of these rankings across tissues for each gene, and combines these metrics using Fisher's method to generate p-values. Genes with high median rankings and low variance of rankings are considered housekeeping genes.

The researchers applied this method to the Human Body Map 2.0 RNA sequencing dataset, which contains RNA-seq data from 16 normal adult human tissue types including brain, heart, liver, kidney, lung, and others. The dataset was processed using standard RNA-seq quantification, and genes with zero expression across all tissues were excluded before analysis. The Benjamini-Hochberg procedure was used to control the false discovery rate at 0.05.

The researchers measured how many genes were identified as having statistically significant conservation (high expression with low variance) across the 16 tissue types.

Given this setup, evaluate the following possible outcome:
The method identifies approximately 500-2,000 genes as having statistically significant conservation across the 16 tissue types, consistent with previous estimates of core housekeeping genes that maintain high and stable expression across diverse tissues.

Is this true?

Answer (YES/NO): NO